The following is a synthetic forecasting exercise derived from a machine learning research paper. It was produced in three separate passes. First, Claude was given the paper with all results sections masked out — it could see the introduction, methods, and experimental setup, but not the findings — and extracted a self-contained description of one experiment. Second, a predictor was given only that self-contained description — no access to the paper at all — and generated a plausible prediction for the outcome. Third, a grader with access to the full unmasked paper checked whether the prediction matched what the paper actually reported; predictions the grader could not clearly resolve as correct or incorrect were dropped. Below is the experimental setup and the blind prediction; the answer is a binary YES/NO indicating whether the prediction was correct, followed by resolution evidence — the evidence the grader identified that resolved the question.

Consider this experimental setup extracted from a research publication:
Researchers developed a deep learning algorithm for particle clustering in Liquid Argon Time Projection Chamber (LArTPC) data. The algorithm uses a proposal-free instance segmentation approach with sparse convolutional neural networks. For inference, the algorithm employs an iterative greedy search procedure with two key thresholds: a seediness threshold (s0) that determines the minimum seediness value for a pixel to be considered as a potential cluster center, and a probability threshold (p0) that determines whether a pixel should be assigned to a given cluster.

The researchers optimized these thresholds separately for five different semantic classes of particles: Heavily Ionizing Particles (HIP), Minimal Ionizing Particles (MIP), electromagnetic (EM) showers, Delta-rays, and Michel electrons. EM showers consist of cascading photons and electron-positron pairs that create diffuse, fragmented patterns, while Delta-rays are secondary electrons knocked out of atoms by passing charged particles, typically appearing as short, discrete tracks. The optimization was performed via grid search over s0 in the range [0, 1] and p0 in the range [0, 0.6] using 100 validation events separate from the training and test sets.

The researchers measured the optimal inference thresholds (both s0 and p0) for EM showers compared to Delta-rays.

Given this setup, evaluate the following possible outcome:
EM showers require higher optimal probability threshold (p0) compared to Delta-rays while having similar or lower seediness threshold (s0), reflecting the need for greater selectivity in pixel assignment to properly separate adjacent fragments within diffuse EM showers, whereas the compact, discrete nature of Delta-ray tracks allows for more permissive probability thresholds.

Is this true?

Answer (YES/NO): NO